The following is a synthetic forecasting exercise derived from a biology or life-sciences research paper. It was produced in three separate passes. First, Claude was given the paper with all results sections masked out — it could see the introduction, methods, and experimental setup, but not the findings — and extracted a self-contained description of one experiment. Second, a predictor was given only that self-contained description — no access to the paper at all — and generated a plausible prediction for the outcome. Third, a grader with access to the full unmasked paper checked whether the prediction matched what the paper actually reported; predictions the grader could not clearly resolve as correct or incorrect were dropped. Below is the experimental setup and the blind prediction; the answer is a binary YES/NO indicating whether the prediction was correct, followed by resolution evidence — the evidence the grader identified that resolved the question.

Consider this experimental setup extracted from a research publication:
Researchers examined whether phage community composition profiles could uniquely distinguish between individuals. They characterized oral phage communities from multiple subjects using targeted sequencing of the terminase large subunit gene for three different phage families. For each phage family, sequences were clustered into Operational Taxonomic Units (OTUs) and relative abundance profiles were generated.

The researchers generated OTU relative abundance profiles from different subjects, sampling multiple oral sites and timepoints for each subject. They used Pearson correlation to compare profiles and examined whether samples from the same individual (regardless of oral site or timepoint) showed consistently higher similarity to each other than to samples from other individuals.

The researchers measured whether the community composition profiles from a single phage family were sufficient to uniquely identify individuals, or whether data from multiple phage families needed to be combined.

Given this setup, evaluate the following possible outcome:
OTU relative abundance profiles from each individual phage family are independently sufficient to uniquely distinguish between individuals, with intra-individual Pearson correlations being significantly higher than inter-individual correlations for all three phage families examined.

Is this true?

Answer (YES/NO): YES